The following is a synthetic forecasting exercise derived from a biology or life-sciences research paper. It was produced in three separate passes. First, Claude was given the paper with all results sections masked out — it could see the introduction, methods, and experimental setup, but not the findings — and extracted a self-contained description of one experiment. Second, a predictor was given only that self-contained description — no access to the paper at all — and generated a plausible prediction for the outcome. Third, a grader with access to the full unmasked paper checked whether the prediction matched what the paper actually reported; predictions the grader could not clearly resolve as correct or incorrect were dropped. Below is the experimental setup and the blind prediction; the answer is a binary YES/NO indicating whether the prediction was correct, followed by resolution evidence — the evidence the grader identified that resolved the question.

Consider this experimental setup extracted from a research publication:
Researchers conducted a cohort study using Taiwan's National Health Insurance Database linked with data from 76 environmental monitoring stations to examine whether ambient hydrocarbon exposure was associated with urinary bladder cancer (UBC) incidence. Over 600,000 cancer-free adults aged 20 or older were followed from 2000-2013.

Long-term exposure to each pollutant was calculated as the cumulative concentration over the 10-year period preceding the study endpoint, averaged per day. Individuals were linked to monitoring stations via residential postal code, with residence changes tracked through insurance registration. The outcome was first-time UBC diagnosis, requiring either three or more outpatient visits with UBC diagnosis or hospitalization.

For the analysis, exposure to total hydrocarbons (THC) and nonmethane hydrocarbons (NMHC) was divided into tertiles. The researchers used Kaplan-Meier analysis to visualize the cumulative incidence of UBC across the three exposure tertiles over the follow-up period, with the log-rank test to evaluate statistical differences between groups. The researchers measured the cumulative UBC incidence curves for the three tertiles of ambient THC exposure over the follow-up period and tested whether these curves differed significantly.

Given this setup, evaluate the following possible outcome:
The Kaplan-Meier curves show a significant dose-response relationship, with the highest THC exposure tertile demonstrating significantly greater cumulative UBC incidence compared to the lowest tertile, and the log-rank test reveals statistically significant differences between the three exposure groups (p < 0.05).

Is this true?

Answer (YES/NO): YES